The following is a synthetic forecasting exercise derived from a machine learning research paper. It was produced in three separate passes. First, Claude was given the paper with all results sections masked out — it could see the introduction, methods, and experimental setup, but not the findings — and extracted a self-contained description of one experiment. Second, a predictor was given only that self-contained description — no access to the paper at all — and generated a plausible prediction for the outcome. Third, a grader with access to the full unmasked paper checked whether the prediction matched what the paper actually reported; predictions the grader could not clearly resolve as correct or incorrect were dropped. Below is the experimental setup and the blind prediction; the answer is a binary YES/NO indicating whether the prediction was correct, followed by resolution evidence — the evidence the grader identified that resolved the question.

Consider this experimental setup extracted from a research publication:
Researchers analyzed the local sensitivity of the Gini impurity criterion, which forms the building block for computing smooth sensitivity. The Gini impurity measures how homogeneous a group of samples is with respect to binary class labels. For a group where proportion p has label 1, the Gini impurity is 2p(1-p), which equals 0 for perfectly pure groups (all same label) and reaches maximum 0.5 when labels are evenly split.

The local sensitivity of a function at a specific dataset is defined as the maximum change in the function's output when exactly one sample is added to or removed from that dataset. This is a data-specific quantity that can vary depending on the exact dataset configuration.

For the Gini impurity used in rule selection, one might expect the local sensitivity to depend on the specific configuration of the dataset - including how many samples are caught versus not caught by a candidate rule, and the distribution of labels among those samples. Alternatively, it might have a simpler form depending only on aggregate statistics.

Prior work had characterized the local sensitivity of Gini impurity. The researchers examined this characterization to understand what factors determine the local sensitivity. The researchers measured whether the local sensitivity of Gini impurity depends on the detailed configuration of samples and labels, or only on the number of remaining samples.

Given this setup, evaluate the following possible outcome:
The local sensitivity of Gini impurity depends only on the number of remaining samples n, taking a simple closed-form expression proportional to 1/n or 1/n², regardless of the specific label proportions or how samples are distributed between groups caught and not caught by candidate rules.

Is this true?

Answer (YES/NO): YES